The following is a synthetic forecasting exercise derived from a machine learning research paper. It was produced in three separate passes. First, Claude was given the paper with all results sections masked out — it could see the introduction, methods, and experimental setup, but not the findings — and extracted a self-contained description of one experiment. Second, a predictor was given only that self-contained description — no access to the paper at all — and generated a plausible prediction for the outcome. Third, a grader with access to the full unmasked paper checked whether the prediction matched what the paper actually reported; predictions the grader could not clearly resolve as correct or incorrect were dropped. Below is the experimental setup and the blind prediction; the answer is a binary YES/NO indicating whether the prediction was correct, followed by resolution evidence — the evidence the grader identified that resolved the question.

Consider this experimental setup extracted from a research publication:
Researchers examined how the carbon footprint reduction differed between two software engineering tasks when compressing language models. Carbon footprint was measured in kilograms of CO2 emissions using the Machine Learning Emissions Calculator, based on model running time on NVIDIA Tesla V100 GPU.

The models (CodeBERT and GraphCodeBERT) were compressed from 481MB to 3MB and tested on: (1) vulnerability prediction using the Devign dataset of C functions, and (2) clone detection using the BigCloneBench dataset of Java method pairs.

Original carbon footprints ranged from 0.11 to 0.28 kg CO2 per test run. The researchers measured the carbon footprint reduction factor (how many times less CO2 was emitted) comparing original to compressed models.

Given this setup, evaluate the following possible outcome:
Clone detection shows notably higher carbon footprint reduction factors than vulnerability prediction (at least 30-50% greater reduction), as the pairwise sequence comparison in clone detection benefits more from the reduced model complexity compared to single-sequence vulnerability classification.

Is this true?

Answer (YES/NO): YES